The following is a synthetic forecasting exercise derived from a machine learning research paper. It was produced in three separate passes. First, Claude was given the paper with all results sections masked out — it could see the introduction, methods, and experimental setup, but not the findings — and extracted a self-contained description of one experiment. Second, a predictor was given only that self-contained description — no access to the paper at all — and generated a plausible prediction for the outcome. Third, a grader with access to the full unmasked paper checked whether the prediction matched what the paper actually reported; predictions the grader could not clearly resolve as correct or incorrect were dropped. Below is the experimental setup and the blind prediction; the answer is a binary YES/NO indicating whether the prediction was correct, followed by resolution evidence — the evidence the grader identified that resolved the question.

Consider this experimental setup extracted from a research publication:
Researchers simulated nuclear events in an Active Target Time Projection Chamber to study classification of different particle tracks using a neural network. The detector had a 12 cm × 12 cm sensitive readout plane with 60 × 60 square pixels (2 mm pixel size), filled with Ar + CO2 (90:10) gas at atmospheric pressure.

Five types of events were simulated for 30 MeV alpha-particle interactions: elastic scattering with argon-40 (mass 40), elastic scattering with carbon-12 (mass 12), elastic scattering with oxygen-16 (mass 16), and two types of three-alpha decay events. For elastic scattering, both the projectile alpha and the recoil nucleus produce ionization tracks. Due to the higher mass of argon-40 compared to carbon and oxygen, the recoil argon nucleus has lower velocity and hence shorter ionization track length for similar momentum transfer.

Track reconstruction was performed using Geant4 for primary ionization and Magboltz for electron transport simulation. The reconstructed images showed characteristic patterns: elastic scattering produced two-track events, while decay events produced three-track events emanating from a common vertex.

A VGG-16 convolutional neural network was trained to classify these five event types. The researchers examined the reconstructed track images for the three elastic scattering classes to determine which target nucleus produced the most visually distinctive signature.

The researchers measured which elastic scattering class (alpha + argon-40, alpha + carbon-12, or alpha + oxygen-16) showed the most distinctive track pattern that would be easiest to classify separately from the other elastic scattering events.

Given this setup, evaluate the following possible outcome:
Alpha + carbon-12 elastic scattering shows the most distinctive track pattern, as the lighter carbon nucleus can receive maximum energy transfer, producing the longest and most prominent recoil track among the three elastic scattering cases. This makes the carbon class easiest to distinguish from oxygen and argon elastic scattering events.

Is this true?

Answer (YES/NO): NO